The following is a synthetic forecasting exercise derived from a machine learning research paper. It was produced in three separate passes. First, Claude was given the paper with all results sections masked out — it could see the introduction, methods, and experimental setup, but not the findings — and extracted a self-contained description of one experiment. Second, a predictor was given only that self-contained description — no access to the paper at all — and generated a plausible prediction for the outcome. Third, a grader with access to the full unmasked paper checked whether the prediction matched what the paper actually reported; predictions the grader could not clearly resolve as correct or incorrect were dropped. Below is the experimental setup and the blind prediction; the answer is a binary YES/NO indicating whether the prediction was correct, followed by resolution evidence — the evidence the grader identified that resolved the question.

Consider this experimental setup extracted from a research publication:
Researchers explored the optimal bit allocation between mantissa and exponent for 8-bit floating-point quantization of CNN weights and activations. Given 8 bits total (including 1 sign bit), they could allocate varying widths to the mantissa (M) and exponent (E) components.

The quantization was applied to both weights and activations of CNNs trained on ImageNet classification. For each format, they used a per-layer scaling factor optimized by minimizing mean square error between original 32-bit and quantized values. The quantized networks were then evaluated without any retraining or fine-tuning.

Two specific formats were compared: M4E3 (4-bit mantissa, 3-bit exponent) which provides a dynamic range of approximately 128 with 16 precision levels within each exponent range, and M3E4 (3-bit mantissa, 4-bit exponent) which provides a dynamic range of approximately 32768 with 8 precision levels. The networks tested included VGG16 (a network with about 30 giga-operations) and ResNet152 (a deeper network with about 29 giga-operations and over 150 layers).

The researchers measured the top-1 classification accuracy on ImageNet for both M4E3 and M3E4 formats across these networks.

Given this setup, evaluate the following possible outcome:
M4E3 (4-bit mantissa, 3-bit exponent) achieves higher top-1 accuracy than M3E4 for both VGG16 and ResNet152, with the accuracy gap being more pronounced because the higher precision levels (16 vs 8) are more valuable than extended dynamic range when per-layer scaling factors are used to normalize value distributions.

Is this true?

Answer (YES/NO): YES